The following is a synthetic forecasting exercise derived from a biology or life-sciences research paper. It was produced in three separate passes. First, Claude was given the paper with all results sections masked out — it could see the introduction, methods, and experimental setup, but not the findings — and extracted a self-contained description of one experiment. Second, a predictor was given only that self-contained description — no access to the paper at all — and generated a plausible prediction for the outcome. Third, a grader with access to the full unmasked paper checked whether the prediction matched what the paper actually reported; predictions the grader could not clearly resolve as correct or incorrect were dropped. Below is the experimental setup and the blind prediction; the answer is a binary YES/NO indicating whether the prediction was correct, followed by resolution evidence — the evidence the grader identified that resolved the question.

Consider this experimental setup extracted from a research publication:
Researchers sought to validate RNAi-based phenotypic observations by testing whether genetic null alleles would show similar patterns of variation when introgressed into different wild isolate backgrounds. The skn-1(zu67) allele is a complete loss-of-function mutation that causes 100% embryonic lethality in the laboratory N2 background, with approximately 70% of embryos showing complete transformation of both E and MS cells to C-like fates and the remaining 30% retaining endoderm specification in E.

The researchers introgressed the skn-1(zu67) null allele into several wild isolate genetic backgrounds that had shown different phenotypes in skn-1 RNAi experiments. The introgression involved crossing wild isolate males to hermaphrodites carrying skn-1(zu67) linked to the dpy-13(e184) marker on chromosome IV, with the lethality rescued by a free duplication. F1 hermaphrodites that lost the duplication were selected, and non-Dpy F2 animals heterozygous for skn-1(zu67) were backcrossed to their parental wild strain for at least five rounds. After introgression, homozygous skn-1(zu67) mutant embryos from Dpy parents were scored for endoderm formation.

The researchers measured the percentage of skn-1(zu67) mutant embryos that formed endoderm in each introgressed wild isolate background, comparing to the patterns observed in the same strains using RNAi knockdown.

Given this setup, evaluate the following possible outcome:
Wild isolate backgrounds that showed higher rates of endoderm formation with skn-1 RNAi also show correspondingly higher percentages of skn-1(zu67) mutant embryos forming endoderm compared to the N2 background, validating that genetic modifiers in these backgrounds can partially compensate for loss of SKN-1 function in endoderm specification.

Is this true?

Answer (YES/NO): YES